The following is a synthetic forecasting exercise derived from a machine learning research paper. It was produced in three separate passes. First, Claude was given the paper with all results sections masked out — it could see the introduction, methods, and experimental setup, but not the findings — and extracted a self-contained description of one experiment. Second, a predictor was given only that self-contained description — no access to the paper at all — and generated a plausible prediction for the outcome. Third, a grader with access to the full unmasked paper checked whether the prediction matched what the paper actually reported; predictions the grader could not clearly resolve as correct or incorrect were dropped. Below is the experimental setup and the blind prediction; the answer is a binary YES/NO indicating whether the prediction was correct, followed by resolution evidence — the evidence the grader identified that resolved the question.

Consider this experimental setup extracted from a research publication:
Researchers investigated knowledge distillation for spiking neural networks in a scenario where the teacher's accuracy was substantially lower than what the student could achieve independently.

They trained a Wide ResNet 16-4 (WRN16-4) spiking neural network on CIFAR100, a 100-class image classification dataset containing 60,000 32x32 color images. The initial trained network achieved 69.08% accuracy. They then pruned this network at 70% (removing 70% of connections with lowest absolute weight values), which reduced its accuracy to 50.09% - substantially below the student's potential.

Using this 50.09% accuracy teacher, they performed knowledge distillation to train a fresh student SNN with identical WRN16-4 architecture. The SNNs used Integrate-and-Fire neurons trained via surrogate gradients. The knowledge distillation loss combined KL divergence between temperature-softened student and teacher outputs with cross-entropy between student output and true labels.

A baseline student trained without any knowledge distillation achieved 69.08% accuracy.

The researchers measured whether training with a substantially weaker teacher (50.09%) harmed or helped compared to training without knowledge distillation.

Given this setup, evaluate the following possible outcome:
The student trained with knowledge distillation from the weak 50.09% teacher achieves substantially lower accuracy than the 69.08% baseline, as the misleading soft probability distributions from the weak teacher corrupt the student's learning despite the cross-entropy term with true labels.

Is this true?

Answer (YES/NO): NO